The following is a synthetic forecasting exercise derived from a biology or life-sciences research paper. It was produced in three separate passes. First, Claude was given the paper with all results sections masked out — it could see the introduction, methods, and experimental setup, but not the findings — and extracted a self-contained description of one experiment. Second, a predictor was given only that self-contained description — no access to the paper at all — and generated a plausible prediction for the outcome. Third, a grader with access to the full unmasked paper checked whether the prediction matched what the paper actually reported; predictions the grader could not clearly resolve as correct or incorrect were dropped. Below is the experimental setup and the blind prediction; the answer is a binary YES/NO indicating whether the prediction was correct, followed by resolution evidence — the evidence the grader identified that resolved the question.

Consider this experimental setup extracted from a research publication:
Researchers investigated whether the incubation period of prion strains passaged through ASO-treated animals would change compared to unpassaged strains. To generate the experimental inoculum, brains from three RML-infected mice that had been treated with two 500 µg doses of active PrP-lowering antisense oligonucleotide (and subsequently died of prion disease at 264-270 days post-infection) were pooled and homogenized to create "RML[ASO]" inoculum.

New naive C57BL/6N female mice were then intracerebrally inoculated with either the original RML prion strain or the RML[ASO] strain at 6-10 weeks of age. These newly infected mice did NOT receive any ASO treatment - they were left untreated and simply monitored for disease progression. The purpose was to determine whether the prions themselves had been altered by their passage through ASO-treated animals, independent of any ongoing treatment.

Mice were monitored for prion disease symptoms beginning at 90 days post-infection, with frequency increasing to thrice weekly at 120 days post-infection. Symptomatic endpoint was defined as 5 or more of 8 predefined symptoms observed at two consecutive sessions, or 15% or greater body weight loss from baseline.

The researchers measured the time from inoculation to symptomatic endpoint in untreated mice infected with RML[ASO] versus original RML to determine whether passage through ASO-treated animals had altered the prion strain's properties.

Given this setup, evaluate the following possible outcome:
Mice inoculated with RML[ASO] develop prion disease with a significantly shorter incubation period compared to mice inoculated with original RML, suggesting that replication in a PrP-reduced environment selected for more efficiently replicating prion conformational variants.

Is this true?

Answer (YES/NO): NO